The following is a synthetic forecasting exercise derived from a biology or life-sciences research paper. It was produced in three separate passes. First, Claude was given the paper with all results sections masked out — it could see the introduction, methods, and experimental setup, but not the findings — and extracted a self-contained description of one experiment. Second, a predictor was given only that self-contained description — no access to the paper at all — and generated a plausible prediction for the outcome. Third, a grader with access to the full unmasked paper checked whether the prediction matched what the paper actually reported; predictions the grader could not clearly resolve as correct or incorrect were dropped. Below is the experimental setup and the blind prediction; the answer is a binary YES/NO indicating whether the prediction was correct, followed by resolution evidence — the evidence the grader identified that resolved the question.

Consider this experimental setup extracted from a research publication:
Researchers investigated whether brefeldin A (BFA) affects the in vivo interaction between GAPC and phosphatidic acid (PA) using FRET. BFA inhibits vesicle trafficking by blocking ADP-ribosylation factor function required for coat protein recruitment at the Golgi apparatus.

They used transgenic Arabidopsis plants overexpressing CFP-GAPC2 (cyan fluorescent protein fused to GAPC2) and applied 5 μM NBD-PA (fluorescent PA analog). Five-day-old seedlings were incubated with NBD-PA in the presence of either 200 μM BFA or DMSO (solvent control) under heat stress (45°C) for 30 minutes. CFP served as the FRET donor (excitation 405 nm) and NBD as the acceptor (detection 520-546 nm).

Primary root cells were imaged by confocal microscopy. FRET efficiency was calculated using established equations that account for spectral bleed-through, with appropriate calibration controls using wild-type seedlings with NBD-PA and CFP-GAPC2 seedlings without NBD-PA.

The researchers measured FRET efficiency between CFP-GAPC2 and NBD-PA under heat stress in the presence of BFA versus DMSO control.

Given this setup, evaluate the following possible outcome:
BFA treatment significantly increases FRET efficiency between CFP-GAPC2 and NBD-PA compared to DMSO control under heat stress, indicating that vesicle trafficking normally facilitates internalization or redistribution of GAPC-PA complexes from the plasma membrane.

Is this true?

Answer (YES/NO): NO